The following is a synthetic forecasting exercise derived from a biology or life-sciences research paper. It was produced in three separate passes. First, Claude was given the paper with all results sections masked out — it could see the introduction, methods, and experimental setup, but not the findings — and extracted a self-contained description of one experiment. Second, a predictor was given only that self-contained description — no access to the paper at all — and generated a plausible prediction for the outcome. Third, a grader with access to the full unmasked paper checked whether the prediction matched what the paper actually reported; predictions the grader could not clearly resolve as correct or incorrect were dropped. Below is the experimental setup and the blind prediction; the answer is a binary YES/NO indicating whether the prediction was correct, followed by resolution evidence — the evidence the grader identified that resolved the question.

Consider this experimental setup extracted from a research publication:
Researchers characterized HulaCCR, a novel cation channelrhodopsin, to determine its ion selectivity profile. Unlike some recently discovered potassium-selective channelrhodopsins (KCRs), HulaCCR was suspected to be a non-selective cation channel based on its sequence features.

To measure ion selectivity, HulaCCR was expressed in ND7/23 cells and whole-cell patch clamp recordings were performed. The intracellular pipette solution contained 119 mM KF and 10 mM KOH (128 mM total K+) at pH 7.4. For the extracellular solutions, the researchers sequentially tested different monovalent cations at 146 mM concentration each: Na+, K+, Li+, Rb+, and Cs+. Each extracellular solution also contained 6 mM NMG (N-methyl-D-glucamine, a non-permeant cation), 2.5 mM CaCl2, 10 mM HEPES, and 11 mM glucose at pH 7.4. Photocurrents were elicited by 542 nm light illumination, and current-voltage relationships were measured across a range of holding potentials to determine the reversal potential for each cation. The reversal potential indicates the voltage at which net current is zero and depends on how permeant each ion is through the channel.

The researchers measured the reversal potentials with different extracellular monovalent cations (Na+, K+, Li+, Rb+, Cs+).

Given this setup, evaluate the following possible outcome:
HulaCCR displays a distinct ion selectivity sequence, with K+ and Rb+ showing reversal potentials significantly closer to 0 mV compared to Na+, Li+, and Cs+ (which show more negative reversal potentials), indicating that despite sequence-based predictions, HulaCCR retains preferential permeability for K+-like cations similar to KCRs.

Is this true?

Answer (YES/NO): NO